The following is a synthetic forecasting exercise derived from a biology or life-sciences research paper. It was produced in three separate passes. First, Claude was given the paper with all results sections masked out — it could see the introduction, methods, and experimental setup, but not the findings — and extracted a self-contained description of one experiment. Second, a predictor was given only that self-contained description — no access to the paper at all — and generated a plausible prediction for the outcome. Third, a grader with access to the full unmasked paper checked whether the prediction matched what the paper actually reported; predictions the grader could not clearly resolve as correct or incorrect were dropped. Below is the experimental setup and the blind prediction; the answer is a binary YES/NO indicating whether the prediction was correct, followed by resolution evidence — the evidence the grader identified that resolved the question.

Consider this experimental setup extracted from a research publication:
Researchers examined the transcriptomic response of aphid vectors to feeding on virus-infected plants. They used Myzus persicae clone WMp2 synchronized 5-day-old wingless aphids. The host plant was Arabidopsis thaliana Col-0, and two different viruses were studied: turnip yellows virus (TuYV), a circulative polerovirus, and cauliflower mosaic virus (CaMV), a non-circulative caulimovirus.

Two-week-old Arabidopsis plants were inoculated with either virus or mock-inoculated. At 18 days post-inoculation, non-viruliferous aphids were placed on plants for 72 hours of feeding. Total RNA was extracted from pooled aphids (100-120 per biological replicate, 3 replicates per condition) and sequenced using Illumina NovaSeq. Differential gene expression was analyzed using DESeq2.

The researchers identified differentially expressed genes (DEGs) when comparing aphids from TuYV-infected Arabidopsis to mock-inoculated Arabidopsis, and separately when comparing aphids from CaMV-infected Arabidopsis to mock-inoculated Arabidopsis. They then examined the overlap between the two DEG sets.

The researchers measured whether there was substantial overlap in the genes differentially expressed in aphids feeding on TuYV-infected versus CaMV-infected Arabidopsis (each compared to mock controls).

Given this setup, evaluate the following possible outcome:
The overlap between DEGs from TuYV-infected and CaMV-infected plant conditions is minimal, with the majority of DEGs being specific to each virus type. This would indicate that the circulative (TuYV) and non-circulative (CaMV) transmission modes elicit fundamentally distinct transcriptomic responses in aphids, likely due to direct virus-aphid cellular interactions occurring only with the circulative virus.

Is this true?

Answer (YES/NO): NO